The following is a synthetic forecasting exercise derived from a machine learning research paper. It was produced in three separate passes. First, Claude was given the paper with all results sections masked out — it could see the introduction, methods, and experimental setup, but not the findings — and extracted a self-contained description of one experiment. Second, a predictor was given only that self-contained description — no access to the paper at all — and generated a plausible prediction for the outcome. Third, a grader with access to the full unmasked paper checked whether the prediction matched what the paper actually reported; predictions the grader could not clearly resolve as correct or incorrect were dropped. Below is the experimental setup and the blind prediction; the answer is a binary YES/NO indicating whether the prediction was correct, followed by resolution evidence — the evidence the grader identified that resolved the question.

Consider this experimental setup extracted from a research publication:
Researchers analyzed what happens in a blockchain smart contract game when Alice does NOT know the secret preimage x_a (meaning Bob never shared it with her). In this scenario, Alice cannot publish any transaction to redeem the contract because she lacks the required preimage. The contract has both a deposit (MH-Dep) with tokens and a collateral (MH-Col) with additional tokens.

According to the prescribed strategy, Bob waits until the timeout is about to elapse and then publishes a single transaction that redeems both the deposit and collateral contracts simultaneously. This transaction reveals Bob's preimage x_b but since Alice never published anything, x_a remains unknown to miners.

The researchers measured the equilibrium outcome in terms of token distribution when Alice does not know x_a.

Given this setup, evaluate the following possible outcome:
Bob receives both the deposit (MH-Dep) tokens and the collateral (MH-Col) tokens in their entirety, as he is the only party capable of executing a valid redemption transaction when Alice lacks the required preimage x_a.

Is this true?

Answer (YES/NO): YES